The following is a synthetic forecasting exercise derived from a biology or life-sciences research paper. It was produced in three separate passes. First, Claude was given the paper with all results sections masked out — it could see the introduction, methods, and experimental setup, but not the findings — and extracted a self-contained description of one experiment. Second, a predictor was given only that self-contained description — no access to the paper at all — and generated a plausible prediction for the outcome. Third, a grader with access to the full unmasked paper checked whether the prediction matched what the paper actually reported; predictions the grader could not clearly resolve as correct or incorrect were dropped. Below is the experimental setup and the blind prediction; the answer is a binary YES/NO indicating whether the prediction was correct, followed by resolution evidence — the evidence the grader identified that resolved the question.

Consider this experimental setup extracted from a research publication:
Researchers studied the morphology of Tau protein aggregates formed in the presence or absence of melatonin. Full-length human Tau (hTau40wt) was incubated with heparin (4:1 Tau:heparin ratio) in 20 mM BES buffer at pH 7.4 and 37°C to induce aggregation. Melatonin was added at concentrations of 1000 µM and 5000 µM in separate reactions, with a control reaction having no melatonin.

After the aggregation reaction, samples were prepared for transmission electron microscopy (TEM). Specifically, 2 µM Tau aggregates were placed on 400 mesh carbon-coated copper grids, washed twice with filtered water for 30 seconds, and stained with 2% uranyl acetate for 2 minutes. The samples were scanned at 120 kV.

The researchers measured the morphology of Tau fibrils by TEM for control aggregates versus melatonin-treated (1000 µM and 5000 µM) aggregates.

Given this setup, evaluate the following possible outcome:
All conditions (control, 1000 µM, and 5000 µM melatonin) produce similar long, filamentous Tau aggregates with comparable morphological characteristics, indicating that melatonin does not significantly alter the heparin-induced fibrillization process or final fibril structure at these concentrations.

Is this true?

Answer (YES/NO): NO